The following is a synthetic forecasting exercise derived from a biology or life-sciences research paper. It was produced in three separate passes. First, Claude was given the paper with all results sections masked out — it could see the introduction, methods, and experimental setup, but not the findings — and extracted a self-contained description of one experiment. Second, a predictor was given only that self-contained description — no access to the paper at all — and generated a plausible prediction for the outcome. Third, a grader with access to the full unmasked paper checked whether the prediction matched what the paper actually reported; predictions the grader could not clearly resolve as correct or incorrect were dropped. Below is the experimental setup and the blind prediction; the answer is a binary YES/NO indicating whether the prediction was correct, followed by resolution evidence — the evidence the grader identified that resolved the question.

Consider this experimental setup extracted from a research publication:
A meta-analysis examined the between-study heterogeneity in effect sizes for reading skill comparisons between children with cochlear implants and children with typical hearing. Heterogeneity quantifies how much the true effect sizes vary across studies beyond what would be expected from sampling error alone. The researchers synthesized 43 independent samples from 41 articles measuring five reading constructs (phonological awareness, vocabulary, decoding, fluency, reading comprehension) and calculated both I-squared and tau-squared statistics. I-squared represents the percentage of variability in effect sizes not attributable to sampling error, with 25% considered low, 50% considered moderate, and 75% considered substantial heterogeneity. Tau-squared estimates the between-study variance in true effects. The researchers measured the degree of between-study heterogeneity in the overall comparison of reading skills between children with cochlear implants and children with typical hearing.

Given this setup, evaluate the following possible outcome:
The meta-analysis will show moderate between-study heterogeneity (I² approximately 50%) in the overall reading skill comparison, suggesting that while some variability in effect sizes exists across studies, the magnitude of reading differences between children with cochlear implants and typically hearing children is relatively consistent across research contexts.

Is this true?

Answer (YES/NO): NO